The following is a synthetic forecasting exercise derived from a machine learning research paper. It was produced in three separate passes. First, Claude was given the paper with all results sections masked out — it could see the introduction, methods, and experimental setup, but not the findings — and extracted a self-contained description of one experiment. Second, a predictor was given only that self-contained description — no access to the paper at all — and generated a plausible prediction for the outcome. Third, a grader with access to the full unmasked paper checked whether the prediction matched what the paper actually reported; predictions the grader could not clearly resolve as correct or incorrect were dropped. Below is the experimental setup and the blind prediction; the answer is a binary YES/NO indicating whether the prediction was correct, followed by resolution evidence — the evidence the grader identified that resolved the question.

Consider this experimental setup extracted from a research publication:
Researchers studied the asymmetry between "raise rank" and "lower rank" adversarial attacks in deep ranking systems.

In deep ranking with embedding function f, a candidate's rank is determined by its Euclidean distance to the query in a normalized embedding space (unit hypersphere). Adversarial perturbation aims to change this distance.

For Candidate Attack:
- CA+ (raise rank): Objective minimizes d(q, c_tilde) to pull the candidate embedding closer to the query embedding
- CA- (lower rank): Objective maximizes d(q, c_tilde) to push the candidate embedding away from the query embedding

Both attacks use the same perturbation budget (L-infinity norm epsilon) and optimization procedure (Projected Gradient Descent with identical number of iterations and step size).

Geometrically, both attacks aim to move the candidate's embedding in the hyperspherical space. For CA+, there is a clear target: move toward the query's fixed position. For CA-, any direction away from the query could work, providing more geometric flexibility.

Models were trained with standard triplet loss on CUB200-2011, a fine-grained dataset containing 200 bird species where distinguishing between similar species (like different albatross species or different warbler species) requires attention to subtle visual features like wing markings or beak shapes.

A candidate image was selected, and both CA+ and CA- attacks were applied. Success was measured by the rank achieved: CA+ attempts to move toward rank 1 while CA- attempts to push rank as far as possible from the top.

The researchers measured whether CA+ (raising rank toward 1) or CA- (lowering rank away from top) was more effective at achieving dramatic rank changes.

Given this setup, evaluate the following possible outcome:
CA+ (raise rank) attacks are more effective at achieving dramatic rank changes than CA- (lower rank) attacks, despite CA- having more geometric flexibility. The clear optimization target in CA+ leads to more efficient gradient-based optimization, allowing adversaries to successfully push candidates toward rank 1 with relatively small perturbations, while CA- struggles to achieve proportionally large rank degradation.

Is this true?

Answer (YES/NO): NO